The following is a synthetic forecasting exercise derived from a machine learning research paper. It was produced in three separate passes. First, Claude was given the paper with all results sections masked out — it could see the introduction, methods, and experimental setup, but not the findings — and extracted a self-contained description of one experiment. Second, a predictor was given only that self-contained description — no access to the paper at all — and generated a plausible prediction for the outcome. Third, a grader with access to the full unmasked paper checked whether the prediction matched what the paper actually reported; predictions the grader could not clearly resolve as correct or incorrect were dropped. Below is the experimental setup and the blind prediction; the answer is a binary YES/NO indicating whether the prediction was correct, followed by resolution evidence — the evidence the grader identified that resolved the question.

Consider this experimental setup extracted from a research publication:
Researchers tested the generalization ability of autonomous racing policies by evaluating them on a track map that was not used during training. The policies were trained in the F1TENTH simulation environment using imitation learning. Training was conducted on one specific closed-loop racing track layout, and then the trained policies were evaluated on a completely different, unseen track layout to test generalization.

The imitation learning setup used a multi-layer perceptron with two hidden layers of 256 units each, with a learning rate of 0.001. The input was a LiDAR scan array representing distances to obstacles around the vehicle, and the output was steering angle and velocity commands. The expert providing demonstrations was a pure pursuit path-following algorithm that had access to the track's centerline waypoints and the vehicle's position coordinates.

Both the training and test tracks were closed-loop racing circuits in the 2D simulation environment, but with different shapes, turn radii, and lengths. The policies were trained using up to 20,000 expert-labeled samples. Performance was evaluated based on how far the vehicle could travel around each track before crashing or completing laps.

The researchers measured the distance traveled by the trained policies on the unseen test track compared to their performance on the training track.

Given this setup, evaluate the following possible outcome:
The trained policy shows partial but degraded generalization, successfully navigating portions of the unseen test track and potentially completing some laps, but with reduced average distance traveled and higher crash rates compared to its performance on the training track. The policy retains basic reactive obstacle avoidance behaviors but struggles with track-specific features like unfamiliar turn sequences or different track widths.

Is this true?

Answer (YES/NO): NO